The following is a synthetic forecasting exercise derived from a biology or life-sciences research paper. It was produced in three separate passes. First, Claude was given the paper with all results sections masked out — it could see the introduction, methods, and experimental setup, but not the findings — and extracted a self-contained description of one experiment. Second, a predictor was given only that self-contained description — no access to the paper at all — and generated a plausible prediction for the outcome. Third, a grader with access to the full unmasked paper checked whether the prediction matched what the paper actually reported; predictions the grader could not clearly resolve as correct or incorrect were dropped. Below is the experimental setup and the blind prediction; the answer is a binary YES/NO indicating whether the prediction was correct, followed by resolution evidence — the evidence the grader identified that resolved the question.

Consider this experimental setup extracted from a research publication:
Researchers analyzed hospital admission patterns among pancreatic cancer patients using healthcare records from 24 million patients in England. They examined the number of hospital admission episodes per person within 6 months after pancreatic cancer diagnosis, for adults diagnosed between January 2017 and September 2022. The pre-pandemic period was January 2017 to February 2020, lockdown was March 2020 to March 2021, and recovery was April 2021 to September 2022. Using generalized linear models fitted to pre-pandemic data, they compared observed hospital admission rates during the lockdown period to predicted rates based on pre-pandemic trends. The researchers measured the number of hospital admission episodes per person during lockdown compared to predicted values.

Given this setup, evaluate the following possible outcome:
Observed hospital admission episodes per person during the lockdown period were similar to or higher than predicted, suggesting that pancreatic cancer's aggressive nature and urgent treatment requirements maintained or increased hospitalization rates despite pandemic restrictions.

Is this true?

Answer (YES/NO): YES